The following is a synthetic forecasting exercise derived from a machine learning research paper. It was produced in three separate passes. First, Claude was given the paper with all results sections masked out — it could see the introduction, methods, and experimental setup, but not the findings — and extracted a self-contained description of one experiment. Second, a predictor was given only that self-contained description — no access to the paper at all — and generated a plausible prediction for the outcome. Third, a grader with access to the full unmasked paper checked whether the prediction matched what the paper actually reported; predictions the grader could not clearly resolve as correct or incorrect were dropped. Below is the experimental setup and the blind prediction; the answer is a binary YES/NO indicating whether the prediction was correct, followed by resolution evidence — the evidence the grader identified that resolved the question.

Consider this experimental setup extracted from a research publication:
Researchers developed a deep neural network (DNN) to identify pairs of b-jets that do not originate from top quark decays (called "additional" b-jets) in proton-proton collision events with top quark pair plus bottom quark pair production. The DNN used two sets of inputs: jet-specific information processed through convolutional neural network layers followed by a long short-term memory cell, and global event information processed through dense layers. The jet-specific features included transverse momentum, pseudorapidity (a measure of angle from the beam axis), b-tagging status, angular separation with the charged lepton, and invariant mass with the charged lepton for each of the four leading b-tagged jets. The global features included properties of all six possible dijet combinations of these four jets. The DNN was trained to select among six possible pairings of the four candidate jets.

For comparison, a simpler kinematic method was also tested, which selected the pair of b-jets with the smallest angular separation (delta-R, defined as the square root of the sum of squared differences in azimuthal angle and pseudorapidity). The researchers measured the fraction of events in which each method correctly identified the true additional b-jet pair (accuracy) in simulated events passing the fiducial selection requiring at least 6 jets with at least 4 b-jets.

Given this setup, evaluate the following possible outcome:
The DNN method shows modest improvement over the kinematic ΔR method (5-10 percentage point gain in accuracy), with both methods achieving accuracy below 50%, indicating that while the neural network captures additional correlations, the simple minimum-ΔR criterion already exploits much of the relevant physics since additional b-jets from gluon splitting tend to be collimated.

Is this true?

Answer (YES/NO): YES